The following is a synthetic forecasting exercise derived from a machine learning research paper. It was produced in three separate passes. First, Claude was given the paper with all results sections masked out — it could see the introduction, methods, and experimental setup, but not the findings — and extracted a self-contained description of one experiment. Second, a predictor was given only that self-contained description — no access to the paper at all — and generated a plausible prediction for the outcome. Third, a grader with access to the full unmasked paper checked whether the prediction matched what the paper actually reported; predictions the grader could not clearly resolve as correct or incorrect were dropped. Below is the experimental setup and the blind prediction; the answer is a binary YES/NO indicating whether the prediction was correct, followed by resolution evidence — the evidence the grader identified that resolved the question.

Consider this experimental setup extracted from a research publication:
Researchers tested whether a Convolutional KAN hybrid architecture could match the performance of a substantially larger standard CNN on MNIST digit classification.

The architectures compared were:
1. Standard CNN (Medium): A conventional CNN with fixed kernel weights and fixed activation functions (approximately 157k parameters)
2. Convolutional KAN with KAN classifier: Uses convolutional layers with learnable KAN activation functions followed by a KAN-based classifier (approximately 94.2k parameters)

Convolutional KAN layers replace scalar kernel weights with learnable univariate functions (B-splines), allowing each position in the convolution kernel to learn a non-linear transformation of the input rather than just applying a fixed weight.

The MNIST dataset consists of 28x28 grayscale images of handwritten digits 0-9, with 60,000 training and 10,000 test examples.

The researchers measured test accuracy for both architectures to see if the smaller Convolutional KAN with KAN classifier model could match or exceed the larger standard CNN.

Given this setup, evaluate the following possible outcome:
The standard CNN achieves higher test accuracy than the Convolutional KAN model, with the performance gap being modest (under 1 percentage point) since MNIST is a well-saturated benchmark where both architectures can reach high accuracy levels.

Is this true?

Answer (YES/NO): YES